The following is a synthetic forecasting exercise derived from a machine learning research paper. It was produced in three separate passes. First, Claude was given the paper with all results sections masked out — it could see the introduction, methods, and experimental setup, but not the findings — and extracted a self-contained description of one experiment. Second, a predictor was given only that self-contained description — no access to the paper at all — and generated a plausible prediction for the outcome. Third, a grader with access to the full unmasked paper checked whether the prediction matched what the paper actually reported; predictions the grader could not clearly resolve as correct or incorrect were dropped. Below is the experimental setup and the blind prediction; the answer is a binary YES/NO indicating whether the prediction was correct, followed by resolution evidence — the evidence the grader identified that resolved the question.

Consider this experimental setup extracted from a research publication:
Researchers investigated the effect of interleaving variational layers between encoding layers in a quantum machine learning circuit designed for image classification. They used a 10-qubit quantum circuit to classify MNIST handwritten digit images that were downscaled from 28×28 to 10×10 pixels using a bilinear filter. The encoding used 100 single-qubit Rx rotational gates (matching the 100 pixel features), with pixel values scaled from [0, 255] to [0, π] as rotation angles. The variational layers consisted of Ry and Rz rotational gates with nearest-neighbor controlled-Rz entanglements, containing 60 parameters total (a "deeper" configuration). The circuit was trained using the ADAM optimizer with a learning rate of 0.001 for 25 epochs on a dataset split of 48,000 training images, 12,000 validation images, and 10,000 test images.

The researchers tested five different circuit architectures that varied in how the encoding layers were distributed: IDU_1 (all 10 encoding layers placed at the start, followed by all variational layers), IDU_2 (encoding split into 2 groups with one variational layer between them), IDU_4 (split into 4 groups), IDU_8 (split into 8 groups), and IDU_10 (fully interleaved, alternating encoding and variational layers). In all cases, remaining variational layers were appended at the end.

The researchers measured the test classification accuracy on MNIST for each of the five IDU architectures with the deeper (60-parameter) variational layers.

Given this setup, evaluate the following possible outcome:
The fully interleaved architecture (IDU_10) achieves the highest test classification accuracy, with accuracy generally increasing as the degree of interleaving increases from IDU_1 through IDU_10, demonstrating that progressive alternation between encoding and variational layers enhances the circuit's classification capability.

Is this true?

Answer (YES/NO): YES